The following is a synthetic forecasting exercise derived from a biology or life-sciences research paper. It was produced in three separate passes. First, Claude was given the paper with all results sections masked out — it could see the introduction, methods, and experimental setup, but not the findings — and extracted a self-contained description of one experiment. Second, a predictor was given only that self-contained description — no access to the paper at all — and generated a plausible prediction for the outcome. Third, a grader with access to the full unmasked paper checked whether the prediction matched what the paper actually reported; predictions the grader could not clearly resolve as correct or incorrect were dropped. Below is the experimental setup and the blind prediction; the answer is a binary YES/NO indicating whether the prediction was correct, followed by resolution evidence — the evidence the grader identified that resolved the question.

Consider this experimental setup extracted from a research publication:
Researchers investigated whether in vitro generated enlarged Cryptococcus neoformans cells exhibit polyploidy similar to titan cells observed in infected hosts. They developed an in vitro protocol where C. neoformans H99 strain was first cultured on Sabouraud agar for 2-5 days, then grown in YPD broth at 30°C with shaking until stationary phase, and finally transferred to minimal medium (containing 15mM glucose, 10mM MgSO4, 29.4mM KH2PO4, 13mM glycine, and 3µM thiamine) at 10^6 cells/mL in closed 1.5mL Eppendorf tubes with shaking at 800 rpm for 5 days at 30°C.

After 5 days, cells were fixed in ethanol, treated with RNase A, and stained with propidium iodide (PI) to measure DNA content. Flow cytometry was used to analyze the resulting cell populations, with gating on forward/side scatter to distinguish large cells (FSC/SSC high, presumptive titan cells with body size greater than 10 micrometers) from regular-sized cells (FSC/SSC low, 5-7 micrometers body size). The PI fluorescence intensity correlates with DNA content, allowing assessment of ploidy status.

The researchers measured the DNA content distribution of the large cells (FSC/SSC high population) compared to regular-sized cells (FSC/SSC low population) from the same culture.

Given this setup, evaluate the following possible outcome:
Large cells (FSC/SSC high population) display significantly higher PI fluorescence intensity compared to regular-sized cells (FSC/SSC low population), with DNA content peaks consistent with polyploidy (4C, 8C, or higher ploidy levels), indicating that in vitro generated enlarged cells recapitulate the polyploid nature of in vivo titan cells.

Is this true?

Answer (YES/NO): YES